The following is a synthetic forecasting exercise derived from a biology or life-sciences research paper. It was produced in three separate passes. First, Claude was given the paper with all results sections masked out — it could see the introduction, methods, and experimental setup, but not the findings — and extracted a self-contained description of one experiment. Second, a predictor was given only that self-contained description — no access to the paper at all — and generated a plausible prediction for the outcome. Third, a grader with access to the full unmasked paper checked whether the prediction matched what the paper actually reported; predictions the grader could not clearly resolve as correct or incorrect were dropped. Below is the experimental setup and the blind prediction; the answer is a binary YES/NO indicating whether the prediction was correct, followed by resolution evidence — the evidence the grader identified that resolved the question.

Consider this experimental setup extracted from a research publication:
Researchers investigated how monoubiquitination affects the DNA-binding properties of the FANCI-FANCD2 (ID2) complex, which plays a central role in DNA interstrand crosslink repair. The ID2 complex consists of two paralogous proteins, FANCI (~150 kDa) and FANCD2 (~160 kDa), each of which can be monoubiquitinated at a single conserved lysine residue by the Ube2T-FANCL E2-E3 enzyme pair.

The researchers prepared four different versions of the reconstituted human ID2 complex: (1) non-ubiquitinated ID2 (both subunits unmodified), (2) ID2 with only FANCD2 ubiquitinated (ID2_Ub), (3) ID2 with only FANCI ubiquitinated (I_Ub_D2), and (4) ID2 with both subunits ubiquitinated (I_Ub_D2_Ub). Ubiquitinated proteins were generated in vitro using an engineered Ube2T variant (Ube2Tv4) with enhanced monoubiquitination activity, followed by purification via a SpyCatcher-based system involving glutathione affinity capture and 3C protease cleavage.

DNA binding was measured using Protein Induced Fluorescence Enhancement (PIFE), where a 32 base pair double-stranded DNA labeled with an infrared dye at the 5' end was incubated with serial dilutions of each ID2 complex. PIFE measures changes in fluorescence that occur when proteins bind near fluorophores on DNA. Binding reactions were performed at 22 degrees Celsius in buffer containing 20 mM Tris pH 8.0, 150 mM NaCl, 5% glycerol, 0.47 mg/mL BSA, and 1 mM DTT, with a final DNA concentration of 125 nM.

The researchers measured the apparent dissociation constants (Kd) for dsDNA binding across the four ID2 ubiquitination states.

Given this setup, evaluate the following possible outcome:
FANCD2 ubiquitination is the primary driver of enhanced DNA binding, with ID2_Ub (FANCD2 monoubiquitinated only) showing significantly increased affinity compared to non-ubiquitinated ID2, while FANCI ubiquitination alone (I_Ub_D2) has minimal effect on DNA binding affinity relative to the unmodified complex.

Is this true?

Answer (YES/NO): YES